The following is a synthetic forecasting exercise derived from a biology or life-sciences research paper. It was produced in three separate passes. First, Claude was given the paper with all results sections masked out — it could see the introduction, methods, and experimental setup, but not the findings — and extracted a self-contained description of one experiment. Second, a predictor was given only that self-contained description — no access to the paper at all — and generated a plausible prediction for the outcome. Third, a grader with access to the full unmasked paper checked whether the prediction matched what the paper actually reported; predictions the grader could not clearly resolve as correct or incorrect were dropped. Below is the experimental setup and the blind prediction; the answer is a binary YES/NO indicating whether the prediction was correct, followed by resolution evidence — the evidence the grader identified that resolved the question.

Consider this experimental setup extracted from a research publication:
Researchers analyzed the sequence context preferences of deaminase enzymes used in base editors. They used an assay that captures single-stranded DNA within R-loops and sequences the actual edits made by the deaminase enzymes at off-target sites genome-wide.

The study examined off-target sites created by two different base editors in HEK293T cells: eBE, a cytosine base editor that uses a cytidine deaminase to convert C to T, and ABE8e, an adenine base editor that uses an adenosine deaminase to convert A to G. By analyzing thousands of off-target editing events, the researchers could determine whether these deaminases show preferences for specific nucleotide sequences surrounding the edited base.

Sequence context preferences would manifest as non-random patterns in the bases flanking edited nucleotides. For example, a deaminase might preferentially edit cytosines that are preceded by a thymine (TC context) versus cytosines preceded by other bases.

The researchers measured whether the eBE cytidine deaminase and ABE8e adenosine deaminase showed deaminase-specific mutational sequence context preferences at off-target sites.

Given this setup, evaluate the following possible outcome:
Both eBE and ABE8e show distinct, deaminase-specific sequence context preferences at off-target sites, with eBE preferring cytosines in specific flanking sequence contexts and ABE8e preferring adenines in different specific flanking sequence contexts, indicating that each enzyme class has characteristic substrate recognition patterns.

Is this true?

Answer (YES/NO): YES